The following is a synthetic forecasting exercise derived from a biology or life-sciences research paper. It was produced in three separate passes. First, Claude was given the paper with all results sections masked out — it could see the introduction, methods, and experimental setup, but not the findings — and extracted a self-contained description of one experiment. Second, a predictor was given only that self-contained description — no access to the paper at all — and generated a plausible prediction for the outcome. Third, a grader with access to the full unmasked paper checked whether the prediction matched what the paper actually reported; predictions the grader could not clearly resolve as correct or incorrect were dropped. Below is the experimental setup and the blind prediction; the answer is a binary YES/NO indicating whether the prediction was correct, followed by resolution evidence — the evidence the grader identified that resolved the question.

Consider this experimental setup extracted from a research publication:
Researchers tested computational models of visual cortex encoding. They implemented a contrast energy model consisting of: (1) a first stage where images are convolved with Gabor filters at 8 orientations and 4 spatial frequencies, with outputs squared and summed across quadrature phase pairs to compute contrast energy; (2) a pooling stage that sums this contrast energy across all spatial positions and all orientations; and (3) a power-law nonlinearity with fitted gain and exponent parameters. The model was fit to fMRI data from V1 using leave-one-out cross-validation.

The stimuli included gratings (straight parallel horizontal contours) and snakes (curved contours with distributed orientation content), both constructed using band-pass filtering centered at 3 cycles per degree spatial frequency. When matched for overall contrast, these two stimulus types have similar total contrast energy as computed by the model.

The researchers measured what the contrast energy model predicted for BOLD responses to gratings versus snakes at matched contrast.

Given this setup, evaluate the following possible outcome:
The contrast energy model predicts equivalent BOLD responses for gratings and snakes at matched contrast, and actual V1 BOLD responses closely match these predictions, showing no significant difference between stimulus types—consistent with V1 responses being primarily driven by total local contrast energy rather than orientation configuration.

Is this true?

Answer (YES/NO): NO